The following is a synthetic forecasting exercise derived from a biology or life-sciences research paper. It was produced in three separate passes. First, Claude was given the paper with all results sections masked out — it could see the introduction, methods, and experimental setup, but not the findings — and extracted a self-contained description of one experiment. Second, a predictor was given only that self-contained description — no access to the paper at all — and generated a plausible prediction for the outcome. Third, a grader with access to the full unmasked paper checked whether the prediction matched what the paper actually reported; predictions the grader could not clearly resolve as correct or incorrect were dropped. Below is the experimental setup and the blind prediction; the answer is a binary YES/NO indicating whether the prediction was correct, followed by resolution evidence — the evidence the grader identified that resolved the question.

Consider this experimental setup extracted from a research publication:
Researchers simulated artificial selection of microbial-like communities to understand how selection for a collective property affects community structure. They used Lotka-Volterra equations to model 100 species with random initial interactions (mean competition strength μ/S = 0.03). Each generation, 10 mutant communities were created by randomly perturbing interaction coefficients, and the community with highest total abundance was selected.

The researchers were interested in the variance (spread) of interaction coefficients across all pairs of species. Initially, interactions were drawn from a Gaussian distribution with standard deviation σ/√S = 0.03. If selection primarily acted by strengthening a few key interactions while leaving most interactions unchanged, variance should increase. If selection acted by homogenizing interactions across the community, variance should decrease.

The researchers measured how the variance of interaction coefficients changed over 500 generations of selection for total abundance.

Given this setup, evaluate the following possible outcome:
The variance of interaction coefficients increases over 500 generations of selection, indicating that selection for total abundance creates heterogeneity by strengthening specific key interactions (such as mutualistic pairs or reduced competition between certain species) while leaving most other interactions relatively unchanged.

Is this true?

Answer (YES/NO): YES